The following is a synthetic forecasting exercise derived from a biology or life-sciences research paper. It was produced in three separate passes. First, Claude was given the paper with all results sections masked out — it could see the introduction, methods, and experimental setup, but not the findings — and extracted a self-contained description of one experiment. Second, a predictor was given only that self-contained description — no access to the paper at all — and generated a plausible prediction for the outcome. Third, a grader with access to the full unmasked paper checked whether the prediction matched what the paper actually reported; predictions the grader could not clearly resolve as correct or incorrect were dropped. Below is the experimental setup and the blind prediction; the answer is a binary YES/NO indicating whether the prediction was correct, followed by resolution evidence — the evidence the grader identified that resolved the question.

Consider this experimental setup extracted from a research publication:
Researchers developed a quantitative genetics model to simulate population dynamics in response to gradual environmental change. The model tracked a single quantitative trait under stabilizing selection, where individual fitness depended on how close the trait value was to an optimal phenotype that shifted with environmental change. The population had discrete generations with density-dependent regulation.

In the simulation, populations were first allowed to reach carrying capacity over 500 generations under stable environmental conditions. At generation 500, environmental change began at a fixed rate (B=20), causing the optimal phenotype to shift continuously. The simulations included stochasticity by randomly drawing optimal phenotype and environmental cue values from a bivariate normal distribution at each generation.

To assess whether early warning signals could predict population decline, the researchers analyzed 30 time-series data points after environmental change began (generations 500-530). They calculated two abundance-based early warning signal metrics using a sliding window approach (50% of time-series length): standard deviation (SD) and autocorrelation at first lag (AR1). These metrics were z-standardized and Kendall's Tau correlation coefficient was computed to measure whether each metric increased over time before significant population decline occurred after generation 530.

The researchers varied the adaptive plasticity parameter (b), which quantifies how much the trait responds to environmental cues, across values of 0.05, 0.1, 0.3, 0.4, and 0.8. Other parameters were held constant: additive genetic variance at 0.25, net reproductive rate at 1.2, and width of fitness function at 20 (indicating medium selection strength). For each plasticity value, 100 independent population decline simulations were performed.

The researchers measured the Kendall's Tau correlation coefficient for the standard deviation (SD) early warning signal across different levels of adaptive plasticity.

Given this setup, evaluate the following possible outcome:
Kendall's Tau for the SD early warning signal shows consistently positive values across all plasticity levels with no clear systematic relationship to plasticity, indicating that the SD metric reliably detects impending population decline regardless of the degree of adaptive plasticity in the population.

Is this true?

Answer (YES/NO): NO